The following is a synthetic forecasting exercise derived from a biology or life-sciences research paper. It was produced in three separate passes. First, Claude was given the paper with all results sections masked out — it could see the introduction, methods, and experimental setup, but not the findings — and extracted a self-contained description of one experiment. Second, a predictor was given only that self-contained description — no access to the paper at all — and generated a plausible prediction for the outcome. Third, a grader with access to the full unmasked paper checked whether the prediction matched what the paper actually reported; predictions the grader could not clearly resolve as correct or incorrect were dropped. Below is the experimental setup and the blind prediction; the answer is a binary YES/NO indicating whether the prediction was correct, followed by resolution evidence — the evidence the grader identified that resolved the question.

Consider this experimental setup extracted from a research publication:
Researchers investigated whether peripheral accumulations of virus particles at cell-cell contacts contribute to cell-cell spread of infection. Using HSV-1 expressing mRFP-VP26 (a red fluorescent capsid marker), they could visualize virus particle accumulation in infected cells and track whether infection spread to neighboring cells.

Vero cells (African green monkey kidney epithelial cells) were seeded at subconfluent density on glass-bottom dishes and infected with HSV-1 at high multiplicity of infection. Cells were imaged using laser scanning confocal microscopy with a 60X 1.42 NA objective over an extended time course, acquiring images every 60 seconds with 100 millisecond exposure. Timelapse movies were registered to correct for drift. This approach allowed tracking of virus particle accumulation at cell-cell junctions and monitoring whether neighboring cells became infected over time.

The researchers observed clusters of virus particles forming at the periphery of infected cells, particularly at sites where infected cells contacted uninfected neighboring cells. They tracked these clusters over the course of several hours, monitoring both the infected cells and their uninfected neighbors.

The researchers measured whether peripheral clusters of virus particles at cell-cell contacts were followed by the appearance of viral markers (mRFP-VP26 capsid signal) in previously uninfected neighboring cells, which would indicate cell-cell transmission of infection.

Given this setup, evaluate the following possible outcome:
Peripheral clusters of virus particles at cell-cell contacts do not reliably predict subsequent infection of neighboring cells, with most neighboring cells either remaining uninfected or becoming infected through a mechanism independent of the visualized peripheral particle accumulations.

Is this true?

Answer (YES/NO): NO